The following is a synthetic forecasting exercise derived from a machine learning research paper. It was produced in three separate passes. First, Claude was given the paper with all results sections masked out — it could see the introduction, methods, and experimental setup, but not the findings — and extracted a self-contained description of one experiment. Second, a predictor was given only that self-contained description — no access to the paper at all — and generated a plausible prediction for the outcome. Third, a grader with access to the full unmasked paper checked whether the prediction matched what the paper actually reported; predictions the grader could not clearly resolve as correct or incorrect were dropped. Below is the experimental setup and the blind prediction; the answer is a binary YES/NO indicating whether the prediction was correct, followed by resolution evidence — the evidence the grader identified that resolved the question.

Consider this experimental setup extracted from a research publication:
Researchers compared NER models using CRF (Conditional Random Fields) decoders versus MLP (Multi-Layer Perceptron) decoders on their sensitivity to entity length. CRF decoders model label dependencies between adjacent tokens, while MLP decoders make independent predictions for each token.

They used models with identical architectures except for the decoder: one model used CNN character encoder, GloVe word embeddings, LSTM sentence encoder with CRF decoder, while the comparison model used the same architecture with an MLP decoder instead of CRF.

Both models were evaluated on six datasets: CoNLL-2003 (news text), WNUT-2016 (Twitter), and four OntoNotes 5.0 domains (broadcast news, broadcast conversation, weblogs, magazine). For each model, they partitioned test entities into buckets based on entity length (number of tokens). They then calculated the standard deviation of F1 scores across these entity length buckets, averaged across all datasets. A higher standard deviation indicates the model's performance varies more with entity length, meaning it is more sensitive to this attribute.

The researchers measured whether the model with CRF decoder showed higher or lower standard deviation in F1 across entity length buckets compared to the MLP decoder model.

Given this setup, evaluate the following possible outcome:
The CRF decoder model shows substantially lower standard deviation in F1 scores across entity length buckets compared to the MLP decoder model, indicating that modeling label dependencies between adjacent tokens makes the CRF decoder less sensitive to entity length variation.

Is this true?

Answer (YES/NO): NO